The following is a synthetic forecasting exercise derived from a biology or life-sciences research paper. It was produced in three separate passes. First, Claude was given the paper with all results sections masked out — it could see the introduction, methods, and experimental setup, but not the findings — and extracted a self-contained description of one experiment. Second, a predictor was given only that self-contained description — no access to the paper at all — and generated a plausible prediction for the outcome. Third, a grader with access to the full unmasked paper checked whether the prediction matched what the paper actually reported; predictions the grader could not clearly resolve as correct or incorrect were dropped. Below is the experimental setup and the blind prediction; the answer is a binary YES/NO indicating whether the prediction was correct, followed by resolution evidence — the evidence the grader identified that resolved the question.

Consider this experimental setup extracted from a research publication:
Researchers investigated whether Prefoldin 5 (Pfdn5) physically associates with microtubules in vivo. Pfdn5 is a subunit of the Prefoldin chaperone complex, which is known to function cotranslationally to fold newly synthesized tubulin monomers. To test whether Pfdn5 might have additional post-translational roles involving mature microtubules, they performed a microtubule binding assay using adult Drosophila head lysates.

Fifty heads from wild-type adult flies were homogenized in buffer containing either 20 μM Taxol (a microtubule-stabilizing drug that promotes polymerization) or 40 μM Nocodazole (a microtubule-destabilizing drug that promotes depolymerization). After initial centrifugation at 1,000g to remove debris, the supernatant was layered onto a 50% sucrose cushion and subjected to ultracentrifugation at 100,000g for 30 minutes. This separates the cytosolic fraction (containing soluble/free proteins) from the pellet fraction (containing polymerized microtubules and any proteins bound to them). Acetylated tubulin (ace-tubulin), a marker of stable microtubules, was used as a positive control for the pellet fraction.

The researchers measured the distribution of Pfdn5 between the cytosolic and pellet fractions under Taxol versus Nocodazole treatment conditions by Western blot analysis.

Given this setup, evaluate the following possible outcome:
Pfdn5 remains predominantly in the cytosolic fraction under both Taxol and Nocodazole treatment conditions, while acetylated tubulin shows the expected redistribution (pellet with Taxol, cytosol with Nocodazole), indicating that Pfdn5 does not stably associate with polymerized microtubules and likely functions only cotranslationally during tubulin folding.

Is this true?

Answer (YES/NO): NO